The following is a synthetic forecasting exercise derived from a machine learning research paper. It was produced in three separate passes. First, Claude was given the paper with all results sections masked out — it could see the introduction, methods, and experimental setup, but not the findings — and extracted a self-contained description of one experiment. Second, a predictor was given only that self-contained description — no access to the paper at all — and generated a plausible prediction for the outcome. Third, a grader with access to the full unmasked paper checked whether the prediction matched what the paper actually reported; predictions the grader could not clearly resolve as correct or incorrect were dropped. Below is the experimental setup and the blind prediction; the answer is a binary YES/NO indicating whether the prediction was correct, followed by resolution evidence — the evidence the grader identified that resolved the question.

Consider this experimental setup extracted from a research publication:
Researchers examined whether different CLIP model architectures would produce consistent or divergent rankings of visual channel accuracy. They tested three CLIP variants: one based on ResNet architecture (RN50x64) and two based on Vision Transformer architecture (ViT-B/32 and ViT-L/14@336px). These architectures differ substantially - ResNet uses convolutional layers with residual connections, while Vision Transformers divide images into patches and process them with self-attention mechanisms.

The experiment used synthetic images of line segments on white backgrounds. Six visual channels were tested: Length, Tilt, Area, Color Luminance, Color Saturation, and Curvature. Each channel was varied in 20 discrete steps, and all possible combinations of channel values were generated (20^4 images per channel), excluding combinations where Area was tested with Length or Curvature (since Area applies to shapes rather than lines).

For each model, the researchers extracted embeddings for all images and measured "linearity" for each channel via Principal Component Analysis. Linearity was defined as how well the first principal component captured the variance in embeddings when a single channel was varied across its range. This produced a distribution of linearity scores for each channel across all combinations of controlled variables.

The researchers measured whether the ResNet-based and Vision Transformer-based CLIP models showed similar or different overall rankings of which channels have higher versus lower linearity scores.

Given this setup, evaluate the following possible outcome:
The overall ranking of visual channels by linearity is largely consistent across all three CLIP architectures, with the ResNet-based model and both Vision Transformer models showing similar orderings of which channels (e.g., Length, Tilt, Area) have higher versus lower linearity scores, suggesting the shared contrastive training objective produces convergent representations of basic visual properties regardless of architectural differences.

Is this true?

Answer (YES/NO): YES